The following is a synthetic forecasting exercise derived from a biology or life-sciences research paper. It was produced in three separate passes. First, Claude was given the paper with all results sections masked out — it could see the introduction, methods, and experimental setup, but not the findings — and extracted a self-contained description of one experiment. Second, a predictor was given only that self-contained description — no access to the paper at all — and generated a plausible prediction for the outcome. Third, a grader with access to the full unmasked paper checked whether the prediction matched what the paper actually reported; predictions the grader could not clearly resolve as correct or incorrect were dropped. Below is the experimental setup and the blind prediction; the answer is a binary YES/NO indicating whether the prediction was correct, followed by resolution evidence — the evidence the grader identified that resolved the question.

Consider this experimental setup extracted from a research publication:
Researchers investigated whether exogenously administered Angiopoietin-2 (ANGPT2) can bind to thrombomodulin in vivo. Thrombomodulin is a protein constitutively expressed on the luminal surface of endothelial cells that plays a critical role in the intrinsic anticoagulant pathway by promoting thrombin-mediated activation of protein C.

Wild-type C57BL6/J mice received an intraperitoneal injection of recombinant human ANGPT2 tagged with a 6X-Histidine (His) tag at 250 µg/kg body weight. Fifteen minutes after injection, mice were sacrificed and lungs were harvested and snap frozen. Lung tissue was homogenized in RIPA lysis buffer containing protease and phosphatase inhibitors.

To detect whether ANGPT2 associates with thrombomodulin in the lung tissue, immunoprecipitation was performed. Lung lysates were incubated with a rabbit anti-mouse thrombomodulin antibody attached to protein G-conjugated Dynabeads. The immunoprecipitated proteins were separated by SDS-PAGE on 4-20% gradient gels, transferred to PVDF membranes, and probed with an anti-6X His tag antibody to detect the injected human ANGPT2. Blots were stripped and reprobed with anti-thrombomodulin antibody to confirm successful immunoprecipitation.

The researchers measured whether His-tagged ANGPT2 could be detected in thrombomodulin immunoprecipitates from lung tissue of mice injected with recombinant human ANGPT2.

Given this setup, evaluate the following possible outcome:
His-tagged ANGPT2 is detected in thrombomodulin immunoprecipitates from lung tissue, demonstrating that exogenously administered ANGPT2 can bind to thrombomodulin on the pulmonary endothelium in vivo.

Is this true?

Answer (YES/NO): YES